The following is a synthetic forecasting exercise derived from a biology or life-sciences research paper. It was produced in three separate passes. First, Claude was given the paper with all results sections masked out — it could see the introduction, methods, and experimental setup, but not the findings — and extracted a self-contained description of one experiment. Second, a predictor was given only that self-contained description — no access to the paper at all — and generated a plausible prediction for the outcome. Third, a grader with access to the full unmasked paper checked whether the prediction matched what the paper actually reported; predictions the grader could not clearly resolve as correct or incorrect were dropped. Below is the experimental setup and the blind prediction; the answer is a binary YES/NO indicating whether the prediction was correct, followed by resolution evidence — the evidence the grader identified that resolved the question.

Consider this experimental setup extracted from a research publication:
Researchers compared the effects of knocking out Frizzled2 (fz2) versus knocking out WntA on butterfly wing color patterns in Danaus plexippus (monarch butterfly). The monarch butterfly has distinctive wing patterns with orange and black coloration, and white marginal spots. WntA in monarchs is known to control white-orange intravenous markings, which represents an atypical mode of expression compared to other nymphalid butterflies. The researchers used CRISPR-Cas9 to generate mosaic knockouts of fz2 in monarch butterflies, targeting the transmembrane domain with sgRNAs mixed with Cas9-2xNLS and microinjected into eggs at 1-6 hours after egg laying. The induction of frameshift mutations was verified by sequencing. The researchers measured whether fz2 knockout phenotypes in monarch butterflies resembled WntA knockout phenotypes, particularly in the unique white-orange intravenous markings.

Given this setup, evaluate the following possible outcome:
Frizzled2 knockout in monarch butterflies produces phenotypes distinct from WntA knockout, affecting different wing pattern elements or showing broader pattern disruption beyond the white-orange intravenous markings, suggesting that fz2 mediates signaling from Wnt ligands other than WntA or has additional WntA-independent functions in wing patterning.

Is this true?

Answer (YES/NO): NO